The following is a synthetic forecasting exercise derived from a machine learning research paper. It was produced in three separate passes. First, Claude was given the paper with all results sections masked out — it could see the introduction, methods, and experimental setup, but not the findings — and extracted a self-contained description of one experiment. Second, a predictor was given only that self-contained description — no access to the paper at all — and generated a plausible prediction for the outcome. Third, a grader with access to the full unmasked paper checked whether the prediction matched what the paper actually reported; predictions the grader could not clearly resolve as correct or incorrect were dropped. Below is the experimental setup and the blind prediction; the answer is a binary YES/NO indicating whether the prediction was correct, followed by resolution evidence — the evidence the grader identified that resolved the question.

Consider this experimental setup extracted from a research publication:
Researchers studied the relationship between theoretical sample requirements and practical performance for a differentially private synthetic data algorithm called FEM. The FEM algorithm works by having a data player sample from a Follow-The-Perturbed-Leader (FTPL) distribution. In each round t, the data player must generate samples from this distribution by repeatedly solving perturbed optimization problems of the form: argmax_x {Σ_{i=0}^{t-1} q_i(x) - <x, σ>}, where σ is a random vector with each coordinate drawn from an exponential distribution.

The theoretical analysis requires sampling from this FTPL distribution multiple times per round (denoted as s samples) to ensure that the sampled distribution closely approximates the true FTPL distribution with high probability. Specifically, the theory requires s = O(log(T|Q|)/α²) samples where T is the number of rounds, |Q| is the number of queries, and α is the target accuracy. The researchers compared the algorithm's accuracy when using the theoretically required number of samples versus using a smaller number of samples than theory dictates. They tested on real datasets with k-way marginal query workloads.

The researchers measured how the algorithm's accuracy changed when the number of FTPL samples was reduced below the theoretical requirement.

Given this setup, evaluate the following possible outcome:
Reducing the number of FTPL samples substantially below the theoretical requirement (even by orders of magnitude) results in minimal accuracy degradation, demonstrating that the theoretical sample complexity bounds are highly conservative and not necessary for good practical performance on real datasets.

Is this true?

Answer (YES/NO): YES